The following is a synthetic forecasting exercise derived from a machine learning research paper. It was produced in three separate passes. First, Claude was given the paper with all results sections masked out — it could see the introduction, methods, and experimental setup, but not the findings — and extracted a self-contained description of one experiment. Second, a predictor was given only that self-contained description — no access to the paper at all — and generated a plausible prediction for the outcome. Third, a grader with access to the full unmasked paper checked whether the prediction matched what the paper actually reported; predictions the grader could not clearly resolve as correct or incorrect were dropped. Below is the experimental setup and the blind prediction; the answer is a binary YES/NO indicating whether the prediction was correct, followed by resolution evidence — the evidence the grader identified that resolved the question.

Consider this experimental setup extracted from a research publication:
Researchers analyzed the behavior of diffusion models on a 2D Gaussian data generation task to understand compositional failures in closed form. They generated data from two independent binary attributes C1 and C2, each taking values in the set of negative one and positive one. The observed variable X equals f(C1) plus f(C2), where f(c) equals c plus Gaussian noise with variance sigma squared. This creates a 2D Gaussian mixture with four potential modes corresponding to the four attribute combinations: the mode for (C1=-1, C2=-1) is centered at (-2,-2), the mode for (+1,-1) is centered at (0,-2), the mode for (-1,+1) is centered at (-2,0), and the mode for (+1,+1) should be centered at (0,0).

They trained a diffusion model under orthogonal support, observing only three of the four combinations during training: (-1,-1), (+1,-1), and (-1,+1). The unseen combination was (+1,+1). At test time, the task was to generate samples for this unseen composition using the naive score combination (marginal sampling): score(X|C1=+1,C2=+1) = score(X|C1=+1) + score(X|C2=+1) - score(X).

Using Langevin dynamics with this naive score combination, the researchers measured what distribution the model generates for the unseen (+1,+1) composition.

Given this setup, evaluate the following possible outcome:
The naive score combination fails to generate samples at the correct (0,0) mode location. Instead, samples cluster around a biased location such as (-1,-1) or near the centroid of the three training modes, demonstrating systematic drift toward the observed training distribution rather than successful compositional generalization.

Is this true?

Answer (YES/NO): NO